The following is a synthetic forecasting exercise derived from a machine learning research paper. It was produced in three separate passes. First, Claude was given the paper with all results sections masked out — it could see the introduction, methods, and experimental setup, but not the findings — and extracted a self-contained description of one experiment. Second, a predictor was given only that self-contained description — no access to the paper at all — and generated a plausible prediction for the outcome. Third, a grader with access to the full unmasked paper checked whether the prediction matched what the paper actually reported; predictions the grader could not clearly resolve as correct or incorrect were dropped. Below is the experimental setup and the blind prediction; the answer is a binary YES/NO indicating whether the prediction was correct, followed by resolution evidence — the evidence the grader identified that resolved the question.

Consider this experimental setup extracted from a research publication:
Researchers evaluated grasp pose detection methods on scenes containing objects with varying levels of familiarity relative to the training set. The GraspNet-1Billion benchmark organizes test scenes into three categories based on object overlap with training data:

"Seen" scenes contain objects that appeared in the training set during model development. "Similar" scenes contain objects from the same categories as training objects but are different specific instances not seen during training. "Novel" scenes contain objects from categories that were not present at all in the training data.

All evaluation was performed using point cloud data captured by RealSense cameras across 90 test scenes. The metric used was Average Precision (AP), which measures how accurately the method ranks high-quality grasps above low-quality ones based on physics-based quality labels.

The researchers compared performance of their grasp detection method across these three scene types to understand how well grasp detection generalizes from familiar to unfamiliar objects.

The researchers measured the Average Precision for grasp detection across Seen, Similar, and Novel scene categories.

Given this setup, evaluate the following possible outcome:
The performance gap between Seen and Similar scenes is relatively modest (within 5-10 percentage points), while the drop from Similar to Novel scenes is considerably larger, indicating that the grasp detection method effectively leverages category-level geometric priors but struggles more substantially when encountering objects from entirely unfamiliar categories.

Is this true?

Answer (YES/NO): YES